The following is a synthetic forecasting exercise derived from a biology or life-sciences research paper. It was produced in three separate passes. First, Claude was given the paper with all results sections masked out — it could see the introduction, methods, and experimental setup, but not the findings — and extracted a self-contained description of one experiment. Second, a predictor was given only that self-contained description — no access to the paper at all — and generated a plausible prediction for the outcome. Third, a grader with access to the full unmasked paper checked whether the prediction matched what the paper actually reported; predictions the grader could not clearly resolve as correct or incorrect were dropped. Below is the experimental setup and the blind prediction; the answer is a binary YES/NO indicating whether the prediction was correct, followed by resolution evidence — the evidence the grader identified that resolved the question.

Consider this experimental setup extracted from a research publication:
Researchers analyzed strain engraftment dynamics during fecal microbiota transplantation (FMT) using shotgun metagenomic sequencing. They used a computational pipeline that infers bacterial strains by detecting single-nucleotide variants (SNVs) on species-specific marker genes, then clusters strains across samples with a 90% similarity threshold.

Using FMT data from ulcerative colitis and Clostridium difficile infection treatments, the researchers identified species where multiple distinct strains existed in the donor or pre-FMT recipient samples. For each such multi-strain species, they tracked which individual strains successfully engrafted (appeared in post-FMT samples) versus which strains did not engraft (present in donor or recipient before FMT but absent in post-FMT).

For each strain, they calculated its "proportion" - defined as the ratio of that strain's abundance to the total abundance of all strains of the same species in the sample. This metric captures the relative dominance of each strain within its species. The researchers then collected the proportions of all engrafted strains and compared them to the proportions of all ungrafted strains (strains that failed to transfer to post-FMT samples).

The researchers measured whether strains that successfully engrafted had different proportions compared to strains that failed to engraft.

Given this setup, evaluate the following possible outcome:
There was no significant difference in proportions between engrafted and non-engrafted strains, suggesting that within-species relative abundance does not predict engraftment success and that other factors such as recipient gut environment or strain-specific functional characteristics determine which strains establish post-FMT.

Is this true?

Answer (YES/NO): NO